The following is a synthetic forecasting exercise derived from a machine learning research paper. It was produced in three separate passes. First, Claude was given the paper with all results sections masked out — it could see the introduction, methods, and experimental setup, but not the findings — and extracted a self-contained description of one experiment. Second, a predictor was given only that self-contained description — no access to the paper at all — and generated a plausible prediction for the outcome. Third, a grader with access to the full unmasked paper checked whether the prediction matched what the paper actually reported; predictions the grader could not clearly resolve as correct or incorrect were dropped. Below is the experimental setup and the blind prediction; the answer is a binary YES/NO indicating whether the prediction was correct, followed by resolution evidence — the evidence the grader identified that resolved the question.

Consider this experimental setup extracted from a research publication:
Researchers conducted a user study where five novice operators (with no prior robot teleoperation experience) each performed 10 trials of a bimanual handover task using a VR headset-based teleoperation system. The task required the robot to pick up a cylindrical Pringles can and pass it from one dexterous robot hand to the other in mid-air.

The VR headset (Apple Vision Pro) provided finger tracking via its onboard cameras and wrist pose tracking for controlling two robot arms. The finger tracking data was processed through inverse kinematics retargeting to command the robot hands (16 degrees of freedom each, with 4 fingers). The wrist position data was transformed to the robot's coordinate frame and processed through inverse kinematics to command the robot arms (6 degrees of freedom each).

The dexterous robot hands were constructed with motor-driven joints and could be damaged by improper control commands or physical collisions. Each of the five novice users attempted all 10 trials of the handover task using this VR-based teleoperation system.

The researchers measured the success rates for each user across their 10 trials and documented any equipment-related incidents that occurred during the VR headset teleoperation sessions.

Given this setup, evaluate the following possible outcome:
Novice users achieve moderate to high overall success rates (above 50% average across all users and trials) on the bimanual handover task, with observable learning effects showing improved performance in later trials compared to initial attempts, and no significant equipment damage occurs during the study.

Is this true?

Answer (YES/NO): NO